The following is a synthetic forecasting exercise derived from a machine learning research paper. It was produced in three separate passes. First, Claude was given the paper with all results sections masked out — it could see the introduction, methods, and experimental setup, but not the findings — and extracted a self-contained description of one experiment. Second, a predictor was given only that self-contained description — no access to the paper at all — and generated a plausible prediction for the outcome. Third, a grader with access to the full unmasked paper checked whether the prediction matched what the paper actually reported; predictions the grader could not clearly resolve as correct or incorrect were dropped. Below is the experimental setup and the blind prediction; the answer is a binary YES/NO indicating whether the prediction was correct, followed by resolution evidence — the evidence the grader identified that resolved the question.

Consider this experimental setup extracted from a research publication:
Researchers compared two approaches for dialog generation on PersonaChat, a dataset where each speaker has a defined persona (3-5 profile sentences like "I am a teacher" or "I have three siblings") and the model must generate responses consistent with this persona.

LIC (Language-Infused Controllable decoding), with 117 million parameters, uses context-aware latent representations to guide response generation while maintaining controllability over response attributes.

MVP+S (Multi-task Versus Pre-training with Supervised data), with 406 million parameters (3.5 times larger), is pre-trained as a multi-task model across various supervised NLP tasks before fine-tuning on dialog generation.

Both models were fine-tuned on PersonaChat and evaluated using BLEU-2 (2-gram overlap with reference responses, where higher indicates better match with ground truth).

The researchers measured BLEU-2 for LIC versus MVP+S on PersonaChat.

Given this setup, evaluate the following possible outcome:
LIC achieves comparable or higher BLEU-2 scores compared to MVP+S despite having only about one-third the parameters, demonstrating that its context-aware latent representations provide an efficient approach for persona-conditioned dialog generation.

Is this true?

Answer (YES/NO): NO